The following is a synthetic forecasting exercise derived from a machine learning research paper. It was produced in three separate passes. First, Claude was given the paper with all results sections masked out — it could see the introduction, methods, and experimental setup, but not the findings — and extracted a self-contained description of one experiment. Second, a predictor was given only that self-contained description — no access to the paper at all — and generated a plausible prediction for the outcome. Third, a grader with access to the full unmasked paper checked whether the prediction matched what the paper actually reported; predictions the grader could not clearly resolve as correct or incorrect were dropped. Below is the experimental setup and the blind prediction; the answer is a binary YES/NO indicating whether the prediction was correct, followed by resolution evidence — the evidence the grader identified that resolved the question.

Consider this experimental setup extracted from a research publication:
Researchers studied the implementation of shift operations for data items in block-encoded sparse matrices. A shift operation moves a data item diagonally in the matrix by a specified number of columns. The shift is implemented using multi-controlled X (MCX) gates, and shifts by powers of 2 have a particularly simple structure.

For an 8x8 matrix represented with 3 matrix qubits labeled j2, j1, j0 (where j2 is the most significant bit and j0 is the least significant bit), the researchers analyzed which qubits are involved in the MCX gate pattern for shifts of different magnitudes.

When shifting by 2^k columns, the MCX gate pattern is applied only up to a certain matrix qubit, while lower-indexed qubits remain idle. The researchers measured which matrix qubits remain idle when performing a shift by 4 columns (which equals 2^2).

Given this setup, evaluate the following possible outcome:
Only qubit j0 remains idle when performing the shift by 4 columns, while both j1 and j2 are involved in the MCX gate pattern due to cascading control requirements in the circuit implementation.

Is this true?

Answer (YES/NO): NO